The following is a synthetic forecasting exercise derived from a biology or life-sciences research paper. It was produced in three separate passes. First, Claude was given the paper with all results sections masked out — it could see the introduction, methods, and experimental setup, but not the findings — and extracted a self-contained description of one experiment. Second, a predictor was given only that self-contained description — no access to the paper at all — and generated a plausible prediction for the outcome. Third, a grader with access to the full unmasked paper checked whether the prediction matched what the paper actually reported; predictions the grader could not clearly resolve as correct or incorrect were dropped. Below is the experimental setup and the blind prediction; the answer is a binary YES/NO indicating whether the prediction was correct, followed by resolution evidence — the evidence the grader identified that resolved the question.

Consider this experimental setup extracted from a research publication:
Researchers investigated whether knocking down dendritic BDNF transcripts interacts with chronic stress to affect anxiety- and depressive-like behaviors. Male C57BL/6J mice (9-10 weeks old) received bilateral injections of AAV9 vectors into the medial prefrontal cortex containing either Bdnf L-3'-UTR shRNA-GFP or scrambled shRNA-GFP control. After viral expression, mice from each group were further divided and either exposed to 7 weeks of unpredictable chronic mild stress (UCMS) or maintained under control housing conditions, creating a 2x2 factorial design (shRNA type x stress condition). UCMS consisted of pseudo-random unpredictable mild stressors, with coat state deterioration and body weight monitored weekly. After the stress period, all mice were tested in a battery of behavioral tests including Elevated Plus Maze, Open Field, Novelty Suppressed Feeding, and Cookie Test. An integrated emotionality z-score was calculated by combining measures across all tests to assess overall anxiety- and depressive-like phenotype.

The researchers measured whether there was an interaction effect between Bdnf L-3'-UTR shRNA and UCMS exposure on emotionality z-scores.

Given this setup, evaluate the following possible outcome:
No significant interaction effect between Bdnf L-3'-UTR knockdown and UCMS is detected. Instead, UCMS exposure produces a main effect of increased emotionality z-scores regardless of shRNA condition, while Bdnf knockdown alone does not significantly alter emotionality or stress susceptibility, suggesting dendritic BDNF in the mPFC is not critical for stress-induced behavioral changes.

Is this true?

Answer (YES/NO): NO